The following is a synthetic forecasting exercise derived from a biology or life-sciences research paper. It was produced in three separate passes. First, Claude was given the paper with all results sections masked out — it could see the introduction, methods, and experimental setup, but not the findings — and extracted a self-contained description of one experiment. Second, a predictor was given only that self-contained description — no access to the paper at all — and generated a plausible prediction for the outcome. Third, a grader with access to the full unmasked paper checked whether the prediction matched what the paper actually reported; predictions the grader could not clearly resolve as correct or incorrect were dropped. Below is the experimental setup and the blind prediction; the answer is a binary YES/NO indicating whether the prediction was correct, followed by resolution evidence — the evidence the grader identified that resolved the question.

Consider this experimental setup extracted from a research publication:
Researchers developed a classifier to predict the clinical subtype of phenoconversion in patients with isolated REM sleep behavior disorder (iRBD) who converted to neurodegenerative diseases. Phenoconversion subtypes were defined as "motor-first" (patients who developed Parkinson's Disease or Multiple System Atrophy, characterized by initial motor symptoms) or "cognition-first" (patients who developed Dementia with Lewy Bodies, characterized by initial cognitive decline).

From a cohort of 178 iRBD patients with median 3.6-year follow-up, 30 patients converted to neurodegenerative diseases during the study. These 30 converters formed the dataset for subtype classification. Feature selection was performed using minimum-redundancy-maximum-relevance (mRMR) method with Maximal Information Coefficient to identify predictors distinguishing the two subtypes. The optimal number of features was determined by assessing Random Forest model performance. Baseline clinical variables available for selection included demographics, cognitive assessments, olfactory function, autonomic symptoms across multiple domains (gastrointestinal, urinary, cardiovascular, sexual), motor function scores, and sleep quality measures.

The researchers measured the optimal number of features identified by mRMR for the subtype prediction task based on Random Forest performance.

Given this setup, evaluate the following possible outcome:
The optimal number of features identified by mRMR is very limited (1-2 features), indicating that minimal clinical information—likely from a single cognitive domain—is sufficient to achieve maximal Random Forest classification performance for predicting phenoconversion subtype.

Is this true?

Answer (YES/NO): NO